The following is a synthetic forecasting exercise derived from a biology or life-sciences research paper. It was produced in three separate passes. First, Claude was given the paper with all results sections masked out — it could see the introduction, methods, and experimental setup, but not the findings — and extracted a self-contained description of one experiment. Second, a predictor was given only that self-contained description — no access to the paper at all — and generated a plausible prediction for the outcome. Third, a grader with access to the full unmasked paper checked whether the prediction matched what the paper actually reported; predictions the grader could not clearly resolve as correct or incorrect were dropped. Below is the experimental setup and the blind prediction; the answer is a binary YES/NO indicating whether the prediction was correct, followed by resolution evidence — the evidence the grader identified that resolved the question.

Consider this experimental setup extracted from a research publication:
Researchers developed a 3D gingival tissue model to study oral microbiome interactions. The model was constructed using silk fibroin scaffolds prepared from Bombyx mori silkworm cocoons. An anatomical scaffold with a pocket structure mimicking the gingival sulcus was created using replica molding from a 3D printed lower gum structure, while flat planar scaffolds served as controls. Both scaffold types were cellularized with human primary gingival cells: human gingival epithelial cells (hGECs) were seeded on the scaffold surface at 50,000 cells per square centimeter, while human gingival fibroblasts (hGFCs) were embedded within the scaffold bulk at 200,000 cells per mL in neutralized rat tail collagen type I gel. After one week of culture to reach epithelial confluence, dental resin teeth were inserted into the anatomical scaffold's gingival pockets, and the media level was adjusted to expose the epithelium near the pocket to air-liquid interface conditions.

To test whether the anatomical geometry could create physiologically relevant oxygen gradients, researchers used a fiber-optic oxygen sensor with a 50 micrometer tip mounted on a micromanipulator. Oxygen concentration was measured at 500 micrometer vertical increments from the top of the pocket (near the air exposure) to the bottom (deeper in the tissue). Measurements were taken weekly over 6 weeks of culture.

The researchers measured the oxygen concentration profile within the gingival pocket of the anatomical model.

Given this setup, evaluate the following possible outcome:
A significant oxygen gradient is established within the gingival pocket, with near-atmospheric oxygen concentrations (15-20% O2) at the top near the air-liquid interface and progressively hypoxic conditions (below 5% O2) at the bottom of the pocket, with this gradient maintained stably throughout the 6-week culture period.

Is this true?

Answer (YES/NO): NO